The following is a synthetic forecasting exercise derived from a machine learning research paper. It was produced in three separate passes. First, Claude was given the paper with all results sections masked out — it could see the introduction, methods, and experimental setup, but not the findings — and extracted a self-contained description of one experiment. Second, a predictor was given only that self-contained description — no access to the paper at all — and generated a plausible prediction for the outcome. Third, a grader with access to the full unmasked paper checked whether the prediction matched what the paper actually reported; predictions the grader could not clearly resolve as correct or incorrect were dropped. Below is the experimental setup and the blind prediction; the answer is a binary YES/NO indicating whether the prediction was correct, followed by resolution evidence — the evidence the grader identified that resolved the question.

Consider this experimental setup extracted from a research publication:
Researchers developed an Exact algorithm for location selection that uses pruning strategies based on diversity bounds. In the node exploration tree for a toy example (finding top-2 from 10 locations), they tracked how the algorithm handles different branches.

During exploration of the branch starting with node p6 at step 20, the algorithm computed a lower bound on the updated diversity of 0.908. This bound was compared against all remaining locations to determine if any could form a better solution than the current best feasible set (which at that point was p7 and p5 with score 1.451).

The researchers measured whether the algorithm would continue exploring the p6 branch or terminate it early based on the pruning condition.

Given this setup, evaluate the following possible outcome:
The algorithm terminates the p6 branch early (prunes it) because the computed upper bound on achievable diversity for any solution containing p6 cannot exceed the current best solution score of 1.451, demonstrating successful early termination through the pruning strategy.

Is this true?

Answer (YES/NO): YES